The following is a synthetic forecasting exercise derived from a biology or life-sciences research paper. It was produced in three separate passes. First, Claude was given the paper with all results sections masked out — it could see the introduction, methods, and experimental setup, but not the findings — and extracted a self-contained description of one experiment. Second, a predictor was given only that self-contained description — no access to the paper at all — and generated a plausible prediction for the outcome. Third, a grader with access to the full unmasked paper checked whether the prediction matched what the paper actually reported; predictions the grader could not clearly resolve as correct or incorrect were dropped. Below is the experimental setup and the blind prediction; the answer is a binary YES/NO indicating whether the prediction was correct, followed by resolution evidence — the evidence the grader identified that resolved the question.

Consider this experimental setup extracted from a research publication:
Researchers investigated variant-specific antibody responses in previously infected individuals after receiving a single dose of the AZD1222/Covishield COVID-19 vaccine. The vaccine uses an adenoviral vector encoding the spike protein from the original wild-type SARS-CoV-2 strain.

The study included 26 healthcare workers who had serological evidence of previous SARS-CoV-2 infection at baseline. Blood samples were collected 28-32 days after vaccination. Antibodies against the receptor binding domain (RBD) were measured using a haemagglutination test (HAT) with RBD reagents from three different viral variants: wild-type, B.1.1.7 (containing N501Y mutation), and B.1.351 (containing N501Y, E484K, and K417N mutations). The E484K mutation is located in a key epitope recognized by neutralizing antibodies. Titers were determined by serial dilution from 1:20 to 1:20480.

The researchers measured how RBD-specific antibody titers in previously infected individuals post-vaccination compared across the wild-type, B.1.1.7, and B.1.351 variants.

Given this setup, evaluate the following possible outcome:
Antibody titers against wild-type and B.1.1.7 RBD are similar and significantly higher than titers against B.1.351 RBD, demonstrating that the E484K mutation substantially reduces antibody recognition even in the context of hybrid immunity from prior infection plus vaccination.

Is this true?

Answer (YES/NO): YES